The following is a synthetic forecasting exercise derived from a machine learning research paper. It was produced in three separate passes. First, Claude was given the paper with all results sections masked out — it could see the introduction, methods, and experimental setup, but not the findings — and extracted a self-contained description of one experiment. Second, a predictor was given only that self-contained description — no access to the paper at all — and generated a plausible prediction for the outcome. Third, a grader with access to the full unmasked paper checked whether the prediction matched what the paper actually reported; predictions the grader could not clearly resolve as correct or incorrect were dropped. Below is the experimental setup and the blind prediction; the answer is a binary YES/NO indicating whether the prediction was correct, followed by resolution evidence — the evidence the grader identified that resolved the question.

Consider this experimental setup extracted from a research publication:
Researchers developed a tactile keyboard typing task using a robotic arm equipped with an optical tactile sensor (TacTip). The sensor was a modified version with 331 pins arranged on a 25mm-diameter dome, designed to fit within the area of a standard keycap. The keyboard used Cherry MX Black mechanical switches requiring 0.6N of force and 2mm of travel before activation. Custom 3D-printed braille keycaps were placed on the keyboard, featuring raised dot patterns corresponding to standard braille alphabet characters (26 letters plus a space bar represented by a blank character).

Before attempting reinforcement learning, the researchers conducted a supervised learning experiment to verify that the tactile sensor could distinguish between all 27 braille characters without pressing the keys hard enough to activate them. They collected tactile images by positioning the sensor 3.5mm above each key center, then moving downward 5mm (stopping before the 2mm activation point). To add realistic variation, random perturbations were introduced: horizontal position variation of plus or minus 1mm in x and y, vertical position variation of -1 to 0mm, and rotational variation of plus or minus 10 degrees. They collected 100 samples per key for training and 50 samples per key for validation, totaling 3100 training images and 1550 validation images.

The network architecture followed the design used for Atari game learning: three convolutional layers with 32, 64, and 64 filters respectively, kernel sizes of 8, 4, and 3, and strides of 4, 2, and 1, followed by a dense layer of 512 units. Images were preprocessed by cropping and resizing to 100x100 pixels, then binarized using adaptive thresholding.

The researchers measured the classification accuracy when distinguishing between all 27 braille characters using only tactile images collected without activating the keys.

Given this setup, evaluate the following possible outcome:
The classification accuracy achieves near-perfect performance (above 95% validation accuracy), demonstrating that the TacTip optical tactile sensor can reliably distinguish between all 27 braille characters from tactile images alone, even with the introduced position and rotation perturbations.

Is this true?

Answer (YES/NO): YES